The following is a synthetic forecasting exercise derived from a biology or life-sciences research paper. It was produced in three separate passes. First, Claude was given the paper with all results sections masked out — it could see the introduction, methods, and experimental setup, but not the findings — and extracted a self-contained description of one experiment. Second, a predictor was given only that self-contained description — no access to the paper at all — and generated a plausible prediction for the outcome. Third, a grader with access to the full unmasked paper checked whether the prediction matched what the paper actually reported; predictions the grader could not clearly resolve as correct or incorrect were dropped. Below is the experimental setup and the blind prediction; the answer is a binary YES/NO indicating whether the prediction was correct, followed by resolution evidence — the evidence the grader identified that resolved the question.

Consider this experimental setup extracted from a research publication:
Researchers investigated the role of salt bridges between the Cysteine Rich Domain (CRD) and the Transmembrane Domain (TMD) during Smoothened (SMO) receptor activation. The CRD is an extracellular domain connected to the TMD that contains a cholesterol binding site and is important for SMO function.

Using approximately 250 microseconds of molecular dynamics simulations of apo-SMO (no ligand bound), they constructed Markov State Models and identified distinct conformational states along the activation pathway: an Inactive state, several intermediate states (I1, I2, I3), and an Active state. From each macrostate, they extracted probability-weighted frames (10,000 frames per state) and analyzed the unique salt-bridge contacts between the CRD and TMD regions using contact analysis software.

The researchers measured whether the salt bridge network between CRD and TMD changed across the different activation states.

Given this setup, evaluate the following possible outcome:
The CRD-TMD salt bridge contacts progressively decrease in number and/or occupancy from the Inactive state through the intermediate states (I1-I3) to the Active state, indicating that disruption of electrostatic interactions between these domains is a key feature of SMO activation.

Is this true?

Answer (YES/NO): NO